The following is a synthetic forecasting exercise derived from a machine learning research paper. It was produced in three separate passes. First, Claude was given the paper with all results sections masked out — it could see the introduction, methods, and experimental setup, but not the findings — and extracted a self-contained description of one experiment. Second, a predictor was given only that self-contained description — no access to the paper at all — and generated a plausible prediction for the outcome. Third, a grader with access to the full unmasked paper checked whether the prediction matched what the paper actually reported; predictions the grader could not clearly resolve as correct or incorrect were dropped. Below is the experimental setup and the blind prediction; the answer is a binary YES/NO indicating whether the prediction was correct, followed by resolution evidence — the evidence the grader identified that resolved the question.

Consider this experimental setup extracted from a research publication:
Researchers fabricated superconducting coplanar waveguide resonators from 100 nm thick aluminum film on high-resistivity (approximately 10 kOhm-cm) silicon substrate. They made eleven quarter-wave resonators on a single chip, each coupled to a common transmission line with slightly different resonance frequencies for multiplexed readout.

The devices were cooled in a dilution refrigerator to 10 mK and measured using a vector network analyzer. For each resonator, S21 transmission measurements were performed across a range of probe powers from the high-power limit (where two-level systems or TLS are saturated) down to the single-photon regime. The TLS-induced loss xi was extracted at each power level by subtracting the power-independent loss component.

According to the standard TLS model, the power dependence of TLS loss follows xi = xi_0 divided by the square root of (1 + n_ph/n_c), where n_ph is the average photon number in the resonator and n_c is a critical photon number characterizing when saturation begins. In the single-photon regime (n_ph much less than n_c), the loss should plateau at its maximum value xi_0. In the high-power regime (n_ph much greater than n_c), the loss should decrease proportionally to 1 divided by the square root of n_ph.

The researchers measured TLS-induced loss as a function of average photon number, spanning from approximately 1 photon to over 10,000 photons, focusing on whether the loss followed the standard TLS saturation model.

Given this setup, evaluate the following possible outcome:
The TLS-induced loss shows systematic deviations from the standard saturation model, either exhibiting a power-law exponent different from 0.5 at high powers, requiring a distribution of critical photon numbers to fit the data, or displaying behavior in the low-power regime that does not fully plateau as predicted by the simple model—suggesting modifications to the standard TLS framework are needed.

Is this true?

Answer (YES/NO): NO